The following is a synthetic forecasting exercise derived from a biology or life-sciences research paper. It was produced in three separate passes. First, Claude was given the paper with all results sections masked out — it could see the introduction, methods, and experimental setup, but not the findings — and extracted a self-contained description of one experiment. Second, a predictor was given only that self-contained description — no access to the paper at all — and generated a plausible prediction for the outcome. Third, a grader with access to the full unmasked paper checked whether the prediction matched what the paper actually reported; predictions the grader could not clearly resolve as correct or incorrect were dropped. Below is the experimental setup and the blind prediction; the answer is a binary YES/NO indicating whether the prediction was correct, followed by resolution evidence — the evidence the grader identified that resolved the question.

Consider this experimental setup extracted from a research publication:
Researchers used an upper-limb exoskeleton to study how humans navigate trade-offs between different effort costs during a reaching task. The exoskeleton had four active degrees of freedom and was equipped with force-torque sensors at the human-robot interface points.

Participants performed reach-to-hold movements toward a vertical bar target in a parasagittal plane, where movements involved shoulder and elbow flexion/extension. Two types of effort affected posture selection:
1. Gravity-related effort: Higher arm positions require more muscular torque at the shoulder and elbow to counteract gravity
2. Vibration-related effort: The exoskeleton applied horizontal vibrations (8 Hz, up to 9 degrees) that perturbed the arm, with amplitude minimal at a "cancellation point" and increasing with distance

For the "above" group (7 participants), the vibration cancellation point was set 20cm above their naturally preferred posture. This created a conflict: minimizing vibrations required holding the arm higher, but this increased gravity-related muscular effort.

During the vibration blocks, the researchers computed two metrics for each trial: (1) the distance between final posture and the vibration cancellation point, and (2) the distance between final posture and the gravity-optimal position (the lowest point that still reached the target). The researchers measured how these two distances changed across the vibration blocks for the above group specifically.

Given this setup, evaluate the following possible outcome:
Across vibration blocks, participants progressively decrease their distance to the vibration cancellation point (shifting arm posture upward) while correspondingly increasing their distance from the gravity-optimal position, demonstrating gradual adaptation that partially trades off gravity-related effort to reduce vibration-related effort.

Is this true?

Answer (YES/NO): NO